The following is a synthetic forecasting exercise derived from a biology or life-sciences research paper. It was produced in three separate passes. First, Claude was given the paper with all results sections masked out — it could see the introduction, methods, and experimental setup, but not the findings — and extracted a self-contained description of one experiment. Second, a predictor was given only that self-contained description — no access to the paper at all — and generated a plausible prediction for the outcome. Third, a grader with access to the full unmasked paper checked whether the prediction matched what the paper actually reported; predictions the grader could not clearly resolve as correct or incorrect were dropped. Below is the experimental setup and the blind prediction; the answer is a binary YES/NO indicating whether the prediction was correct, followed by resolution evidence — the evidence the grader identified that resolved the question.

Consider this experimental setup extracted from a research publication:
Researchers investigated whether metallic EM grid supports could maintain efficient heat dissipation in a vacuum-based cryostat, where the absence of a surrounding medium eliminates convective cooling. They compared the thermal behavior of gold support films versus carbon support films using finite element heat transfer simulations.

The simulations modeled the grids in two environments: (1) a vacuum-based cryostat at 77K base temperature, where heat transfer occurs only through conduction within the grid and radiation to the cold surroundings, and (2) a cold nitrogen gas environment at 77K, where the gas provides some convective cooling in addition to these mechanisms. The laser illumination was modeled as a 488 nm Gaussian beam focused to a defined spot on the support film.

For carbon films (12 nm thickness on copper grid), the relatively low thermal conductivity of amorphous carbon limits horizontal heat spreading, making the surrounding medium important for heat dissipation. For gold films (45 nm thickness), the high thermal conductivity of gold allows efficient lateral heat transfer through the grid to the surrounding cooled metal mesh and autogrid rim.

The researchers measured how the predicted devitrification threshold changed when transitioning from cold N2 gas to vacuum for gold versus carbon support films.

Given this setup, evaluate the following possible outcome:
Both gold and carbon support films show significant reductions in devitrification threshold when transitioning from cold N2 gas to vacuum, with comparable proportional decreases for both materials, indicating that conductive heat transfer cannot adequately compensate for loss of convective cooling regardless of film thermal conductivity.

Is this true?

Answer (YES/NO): NO